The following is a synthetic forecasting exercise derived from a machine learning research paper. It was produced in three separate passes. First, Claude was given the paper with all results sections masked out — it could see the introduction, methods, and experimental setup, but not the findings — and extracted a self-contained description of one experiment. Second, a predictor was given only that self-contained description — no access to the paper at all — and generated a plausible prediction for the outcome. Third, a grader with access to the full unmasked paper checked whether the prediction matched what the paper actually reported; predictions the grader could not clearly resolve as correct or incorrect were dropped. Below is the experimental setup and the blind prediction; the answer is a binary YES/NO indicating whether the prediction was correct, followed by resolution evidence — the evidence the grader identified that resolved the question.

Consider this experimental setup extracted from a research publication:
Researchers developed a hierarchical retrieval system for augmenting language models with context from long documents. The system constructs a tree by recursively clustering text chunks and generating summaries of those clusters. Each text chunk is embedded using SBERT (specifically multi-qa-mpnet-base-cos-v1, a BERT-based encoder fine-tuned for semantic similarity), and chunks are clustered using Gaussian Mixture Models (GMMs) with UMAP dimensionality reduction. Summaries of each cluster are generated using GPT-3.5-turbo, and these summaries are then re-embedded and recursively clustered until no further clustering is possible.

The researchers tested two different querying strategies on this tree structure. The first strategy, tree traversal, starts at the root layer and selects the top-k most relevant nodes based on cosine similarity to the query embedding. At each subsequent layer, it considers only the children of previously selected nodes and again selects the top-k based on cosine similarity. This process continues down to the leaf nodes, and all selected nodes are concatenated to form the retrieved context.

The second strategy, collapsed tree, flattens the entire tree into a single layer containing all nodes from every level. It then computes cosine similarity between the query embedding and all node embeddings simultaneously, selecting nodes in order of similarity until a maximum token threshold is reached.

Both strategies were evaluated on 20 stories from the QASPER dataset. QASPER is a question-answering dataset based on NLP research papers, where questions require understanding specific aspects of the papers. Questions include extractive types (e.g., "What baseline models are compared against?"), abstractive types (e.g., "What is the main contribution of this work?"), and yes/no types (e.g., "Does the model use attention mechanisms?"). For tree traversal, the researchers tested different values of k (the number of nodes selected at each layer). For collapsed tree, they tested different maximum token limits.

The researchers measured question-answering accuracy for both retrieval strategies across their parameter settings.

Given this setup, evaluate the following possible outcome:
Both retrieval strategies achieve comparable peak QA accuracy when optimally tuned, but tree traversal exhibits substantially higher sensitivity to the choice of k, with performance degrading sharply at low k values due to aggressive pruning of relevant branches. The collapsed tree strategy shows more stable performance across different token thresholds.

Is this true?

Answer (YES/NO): NO